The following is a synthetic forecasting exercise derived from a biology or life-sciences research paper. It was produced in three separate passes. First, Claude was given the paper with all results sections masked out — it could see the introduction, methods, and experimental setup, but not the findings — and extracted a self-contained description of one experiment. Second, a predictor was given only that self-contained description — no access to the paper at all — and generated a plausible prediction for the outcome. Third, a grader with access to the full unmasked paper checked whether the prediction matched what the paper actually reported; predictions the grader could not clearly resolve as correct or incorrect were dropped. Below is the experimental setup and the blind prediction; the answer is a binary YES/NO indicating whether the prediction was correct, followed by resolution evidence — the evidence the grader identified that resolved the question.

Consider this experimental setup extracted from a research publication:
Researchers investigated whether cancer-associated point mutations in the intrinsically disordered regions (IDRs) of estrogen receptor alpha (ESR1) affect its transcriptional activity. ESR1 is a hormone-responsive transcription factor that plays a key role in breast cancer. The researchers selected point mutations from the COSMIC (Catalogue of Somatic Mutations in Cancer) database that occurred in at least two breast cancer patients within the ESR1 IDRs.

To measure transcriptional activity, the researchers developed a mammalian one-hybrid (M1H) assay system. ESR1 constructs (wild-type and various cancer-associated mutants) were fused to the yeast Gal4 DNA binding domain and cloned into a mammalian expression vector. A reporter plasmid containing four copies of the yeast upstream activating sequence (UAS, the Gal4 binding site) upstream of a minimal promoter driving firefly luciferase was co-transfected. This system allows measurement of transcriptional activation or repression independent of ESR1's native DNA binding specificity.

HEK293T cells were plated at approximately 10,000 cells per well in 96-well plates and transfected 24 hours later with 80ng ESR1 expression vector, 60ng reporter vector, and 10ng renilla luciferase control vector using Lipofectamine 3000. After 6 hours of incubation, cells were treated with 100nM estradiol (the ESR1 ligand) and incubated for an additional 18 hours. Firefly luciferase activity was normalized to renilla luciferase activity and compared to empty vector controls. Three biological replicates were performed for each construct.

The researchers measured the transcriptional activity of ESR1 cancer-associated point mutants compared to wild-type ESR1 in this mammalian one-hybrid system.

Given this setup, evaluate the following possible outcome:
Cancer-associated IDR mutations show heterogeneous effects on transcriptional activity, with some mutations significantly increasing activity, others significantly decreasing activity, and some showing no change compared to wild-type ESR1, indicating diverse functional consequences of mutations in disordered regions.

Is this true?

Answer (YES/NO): NO